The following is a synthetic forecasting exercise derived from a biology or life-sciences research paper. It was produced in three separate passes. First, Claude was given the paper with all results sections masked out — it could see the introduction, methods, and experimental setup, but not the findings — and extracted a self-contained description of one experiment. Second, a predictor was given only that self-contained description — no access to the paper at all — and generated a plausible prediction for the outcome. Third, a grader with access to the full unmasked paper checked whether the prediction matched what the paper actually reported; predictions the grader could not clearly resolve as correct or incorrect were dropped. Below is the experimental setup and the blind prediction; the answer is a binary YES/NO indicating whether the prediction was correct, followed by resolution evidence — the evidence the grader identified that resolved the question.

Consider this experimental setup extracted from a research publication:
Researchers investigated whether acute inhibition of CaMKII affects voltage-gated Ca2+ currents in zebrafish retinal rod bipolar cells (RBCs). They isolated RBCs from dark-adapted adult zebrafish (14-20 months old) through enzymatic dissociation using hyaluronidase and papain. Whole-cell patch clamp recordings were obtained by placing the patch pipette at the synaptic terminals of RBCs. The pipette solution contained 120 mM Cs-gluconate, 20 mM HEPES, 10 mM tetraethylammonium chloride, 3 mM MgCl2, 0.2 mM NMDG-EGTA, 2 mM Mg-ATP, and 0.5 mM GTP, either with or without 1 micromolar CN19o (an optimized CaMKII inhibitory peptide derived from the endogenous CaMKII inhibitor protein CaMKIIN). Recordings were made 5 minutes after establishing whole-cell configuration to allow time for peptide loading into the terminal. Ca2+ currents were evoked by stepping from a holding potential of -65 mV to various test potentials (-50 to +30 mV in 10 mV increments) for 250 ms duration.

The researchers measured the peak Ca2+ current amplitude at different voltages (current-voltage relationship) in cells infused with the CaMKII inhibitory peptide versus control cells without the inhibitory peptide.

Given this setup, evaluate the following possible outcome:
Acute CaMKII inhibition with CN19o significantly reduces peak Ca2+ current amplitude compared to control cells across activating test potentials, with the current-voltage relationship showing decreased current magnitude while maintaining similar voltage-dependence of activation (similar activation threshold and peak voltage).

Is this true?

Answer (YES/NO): NO